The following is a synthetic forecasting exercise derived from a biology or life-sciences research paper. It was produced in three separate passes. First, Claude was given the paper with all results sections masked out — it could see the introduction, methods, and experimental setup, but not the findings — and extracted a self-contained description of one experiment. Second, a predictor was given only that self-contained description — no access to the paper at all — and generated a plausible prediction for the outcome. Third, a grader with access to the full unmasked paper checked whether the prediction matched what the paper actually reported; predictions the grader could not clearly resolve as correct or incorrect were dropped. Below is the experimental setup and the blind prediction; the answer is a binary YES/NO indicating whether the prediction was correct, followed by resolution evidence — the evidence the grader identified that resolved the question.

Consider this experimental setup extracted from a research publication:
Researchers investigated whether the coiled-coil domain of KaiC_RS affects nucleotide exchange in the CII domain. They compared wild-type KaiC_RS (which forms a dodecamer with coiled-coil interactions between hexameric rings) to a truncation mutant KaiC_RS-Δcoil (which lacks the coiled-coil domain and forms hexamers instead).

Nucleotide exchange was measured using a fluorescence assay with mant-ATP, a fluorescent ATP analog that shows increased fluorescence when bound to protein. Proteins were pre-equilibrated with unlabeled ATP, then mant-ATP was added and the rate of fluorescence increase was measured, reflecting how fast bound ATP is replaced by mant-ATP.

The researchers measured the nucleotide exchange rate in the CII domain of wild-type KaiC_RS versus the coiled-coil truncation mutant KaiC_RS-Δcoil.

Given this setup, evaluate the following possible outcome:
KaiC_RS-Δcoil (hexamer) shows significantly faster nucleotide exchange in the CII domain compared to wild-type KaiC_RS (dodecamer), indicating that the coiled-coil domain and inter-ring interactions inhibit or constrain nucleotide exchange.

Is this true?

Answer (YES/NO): NO